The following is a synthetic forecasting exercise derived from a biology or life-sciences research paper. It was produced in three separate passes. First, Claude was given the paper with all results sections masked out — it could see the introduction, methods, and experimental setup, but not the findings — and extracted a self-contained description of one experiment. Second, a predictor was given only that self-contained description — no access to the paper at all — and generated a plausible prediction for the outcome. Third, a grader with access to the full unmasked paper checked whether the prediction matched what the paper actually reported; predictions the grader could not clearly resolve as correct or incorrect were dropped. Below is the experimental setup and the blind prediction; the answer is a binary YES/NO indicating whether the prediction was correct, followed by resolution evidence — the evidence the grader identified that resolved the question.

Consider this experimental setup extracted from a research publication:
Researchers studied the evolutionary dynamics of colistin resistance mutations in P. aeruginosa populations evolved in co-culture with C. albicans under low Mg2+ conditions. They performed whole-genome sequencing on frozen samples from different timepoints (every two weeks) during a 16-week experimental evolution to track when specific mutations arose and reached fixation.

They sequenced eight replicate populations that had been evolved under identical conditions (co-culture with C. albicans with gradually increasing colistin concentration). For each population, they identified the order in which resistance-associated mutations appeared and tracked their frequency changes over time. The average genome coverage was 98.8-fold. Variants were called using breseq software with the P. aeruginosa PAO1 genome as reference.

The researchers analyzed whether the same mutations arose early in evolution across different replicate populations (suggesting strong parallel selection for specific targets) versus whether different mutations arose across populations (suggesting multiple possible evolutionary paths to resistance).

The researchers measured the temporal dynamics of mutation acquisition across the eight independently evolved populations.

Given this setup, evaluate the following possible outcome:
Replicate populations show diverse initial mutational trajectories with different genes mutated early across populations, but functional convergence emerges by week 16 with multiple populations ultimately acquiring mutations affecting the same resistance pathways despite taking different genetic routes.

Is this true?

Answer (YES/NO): NO